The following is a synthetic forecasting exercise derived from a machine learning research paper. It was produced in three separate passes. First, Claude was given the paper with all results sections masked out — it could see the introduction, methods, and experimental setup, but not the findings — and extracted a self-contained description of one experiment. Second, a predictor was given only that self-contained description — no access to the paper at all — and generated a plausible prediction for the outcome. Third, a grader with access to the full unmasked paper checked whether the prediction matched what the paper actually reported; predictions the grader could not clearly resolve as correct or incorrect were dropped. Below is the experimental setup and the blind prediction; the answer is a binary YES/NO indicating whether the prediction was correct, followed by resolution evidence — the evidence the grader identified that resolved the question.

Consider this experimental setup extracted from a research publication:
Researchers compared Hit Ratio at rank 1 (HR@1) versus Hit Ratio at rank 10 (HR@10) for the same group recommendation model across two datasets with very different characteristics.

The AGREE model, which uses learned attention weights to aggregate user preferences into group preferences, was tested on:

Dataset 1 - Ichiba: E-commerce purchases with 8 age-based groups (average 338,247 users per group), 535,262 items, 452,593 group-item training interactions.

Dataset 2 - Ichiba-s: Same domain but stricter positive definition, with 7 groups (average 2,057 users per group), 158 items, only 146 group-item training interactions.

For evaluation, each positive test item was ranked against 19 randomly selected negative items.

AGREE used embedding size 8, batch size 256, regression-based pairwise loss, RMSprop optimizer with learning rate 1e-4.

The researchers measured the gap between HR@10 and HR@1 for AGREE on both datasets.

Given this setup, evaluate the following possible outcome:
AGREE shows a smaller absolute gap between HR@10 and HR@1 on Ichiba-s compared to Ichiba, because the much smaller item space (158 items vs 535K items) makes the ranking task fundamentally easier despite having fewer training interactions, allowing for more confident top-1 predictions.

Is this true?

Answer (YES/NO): NO